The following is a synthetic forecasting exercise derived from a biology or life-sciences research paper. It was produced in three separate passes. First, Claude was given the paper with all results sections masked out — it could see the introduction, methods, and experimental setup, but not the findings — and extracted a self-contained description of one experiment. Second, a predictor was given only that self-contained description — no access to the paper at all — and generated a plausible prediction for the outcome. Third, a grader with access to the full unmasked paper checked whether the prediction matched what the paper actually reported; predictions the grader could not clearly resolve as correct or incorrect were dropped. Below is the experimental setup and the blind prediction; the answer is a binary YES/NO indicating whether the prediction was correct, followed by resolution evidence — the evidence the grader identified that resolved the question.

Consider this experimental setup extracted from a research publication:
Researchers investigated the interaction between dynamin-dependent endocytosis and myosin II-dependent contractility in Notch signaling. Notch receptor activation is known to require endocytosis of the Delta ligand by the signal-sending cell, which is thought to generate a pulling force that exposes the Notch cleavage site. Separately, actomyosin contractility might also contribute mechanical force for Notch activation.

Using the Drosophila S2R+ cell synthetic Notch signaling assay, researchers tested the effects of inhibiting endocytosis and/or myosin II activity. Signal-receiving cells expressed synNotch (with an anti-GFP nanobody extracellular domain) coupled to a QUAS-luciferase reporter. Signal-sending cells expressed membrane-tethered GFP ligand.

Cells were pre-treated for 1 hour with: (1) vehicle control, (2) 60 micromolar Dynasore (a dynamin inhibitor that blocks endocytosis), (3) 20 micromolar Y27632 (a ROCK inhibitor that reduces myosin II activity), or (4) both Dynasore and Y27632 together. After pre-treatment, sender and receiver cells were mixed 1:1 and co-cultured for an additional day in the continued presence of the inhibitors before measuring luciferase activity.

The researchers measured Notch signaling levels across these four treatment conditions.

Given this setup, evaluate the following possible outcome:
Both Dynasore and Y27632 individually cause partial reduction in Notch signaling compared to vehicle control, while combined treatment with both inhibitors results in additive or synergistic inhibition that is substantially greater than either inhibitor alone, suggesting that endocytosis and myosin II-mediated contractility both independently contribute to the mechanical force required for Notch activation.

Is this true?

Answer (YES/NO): YES